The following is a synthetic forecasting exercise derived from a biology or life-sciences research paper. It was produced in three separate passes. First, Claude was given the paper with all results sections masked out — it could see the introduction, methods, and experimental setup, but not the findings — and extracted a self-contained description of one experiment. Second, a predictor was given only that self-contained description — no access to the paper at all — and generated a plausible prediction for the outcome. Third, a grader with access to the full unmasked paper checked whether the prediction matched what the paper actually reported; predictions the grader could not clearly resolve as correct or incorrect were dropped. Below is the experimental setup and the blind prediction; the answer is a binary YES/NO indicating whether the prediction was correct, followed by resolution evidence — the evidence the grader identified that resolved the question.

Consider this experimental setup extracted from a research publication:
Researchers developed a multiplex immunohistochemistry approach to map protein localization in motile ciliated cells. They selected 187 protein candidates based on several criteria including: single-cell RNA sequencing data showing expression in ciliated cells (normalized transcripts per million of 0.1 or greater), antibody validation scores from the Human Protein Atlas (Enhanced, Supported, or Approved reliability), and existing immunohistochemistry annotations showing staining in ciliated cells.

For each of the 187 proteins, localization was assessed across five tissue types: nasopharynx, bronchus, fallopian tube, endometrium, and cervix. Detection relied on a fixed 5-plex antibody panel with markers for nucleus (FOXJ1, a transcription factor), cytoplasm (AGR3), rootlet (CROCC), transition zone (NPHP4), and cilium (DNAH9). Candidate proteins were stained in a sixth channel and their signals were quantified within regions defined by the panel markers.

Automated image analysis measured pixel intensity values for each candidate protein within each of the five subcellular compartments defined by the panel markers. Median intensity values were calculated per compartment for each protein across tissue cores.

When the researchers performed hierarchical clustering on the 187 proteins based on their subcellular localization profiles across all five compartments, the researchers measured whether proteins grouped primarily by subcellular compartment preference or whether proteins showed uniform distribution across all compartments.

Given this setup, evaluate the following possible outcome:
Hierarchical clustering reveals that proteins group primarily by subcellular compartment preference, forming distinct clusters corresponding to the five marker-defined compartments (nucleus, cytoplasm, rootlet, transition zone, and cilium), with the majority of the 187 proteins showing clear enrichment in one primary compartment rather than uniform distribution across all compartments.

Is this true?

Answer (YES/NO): NO